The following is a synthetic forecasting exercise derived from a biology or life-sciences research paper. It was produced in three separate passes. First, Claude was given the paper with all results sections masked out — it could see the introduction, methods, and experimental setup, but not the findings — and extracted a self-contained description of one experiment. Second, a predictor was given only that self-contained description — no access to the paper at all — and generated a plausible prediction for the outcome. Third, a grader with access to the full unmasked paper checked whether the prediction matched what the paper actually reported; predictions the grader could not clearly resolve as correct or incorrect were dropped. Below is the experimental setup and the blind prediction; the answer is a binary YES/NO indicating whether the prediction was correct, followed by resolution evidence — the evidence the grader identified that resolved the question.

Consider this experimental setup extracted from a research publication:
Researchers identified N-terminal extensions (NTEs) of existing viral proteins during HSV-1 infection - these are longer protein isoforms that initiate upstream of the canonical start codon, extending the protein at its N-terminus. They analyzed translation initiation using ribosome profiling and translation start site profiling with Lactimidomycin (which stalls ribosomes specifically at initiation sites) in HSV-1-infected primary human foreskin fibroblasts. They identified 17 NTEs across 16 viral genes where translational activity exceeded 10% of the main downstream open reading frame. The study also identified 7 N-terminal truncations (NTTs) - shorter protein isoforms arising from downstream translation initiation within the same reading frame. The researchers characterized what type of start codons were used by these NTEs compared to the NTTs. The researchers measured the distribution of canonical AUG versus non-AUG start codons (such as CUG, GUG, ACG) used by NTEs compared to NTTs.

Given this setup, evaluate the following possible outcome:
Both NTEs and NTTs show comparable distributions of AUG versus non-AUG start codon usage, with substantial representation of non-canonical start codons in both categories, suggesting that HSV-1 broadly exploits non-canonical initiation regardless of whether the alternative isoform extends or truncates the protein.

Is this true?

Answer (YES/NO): NO